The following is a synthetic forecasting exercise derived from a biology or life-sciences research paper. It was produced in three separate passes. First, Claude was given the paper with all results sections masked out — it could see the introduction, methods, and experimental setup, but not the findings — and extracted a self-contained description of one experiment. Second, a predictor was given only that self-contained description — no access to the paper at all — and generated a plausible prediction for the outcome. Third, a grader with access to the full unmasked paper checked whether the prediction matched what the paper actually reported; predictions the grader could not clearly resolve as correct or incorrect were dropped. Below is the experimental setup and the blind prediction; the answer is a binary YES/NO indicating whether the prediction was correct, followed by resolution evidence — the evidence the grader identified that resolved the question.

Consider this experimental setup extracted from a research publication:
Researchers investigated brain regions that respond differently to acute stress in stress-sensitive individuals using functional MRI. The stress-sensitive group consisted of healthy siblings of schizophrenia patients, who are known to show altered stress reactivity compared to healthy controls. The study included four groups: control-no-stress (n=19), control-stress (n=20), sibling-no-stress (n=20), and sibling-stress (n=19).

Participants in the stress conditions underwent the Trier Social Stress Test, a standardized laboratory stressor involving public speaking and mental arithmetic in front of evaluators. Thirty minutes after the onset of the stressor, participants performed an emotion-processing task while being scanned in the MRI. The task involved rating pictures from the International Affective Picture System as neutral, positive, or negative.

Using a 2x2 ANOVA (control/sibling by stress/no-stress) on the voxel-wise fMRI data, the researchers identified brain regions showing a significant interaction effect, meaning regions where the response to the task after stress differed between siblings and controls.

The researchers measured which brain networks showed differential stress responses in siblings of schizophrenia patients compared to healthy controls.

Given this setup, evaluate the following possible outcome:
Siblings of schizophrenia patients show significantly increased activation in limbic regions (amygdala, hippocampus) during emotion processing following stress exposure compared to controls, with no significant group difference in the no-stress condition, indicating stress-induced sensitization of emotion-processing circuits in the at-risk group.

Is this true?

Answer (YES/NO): NO